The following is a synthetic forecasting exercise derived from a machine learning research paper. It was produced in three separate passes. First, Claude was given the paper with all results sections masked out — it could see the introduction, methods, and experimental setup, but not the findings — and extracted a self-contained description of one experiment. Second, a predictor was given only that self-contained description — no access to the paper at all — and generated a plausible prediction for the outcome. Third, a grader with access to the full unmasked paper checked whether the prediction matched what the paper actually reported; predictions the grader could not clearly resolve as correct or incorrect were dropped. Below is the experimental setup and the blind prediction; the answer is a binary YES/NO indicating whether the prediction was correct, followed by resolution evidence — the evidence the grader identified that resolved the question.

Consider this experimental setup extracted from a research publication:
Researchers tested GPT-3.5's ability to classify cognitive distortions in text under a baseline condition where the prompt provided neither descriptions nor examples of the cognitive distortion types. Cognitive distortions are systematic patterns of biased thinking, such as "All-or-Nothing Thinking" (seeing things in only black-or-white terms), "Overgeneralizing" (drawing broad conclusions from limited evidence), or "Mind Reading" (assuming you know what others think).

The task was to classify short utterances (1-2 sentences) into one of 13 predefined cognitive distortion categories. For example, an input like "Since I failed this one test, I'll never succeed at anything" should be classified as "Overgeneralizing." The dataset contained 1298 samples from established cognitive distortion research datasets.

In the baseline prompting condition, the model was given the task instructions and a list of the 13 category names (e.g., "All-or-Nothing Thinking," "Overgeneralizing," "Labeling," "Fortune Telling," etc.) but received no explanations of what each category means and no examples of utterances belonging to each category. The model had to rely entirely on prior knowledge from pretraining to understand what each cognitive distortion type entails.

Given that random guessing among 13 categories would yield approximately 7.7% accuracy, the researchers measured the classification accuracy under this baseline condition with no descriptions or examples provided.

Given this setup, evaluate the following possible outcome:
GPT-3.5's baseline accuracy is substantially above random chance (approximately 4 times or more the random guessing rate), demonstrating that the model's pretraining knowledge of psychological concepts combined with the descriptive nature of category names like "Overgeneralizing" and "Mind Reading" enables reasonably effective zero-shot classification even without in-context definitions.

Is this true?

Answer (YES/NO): NO